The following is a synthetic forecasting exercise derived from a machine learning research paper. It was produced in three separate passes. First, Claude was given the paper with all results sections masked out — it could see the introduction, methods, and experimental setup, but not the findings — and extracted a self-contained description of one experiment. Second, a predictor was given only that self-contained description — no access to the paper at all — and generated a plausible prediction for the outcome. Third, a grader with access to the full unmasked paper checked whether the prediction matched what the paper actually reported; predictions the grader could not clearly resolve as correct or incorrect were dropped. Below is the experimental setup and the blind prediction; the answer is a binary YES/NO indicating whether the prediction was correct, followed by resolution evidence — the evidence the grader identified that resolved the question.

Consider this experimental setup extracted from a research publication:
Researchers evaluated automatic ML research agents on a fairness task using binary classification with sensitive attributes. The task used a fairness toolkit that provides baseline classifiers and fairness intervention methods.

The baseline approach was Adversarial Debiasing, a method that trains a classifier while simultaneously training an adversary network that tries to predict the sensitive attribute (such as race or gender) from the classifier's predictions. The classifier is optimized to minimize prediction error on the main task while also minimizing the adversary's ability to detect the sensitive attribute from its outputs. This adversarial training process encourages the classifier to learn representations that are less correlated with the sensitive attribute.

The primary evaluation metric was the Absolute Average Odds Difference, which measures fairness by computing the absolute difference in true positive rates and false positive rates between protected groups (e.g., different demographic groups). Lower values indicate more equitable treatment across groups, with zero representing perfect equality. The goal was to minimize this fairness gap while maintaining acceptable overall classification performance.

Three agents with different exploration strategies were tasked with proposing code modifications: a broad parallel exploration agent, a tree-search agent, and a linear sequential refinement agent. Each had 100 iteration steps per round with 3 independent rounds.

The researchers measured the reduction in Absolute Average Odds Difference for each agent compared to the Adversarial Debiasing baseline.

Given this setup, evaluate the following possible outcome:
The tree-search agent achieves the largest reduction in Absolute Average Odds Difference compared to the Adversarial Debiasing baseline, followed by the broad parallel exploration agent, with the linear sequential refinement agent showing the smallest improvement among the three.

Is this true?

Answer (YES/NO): NO